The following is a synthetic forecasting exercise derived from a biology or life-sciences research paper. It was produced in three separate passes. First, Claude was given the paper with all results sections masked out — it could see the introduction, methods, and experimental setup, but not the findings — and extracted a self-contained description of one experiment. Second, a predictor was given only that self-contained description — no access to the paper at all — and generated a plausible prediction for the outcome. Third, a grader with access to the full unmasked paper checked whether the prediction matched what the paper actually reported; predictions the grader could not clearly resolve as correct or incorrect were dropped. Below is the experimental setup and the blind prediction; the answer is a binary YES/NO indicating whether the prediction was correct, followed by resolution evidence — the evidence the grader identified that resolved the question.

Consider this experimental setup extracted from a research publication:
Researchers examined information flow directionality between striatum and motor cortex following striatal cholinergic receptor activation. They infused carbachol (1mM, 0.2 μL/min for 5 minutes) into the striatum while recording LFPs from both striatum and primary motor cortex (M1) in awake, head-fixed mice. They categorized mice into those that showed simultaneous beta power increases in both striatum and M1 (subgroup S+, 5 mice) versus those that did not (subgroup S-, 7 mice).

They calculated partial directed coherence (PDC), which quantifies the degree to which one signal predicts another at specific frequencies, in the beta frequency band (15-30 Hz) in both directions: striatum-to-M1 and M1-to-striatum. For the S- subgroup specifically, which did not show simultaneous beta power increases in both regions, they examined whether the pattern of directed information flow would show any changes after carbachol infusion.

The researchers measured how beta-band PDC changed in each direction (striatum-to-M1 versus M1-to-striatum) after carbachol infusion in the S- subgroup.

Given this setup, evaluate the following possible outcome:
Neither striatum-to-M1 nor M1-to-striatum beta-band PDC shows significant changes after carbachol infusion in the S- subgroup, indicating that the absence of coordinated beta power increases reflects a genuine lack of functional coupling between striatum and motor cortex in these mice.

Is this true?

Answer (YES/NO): NO